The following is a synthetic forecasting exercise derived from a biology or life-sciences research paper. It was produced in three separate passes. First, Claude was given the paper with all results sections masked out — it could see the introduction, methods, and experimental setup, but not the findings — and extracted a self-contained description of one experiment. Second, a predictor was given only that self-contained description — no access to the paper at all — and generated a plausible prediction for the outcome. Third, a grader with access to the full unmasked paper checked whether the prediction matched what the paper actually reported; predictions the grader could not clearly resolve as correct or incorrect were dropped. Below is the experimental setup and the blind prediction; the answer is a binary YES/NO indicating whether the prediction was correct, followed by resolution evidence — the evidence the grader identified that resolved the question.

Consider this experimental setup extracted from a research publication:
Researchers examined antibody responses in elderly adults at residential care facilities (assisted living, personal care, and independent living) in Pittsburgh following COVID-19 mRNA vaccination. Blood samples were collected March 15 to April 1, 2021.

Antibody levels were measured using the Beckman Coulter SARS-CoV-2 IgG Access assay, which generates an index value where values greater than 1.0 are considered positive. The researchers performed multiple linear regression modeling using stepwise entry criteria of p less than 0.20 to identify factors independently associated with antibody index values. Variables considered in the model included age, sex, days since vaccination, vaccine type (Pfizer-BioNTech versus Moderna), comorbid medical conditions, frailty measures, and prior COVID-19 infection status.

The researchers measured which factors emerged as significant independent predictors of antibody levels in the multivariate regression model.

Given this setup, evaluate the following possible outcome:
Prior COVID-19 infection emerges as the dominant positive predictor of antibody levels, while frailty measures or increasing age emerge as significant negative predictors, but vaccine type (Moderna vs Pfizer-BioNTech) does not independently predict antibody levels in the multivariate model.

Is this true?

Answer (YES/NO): NO